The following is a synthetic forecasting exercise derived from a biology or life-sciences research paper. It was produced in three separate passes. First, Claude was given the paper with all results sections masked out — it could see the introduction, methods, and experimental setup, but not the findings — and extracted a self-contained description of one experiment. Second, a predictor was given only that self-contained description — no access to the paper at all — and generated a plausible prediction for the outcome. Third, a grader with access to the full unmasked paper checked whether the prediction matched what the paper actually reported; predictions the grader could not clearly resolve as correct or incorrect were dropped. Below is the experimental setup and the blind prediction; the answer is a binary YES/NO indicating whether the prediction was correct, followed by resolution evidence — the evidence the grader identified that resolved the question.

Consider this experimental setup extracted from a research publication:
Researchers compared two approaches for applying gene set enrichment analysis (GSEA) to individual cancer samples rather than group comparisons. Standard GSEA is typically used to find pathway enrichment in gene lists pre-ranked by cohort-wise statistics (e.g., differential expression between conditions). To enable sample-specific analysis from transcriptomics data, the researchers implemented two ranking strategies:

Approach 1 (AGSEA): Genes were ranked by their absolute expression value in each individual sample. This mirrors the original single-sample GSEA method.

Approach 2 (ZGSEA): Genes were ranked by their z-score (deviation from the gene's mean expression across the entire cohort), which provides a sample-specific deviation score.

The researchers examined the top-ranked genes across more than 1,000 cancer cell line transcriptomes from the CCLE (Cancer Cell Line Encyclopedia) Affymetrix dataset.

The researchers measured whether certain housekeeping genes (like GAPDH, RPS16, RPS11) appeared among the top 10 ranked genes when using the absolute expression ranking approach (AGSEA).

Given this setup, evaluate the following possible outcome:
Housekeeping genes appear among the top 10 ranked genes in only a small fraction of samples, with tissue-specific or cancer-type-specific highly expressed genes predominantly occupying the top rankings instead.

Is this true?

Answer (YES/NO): NO